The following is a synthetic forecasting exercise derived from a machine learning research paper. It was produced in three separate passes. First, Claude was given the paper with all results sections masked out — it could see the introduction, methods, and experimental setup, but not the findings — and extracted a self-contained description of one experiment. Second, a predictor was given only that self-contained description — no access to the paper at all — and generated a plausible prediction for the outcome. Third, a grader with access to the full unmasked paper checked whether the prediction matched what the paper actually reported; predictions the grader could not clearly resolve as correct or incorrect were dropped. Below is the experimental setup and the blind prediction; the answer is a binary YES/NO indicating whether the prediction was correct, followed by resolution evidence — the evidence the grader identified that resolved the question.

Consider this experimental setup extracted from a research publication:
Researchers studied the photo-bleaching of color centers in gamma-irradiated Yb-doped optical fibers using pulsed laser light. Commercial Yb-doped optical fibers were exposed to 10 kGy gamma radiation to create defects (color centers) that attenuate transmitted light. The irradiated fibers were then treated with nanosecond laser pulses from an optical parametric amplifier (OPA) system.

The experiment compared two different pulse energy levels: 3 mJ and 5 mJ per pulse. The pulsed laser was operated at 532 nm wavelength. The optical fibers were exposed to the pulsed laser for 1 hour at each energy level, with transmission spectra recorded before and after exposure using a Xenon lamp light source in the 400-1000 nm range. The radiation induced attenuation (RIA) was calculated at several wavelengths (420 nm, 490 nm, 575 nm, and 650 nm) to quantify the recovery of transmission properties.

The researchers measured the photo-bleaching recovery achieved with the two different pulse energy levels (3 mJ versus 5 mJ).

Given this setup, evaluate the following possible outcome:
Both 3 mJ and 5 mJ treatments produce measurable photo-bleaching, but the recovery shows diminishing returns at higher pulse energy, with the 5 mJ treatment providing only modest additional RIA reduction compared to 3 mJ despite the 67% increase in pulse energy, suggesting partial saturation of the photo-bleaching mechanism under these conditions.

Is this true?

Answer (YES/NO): NO